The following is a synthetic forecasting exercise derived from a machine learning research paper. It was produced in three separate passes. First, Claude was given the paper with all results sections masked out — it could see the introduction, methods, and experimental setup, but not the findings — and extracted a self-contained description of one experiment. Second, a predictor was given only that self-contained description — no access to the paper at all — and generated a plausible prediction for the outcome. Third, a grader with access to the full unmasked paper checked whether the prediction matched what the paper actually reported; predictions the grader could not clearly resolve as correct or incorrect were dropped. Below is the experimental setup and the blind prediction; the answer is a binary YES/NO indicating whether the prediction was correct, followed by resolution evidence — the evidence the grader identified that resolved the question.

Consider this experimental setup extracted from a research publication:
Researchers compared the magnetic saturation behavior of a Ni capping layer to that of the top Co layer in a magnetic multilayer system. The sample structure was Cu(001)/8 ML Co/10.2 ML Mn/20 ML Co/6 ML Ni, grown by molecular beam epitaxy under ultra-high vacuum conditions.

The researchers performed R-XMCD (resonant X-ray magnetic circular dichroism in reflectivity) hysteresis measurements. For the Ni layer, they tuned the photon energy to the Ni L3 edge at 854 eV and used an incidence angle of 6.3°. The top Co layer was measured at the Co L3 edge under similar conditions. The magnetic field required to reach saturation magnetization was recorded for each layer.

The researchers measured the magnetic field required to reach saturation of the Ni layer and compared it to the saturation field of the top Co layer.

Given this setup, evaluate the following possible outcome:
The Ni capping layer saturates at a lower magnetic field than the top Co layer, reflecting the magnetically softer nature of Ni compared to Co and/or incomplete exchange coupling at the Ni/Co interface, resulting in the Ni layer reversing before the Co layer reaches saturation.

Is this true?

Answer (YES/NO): NO